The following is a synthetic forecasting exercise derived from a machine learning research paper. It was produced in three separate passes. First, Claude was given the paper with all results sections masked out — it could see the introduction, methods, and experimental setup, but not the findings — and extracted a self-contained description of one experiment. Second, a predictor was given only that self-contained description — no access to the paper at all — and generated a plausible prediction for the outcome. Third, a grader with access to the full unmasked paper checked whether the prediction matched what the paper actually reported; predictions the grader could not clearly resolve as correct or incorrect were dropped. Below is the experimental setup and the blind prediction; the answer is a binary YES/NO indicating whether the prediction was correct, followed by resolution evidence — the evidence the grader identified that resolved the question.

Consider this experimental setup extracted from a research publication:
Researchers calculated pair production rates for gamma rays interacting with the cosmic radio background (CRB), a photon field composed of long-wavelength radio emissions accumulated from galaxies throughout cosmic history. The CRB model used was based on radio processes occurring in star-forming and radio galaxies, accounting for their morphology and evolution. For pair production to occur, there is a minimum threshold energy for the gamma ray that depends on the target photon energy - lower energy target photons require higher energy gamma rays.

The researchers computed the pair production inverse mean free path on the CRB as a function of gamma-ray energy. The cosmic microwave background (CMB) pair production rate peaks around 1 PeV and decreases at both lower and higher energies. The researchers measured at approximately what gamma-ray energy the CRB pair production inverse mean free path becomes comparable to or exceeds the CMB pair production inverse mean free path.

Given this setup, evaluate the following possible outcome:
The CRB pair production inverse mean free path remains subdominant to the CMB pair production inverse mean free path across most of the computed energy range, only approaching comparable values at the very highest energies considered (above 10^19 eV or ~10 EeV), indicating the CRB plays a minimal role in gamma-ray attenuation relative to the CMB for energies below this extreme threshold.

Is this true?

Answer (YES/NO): NO